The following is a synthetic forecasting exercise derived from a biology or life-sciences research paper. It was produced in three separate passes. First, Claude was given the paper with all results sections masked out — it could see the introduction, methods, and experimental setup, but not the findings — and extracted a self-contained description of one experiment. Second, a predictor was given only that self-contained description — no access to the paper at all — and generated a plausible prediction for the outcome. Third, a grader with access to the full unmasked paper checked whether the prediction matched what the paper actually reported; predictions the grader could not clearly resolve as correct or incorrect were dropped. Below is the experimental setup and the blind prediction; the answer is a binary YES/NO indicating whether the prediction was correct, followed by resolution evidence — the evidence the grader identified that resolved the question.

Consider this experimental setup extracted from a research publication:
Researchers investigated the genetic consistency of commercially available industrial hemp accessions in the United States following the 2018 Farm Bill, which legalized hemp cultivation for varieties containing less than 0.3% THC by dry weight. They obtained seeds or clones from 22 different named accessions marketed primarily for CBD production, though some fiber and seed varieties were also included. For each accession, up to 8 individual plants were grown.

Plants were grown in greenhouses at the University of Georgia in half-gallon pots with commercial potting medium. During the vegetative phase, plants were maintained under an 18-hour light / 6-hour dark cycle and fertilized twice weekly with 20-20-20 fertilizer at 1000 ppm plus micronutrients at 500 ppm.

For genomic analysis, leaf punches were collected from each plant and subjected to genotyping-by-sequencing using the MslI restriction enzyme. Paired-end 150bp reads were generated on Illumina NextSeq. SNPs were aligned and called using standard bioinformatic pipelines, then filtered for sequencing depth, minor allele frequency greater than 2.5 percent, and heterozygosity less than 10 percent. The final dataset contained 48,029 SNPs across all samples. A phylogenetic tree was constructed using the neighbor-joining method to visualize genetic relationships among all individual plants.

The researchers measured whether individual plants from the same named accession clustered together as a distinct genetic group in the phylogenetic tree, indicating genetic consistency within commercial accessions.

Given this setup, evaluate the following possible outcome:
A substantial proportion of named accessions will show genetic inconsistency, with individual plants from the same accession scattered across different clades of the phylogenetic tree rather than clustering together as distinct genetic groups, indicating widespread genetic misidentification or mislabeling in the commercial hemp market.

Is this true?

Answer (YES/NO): YES